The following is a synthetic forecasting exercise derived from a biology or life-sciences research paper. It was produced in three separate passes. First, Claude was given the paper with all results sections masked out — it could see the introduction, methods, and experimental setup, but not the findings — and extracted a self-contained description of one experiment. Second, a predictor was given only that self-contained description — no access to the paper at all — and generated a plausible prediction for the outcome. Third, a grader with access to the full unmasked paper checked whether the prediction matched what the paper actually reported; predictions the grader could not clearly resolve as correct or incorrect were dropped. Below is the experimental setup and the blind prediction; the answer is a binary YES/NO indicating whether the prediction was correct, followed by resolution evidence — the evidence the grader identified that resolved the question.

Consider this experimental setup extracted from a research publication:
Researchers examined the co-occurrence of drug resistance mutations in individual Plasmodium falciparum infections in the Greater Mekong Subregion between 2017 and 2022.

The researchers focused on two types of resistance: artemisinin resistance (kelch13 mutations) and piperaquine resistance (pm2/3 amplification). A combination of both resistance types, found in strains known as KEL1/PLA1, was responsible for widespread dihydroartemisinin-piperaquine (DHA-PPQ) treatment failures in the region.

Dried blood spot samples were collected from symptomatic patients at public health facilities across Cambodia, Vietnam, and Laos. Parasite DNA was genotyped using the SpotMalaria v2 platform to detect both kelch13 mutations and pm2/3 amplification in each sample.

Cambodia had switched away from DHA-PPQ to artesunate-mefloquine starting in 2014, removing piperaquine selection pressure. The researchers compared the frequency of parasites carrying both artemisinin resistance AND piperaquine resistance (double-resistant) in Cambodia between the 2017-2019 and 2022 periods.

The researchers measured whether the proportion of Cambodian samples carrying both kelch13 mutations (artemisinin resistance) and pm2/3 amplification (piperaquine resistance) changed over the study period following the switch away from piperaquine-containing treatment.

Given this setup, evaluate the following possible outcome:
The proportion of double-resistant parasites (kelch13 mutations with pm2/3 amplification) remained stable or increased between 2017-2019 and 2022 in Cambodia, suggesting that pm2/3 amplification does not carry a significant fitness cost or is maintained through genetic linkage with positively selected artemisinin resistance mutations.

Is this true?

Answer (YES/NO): NO